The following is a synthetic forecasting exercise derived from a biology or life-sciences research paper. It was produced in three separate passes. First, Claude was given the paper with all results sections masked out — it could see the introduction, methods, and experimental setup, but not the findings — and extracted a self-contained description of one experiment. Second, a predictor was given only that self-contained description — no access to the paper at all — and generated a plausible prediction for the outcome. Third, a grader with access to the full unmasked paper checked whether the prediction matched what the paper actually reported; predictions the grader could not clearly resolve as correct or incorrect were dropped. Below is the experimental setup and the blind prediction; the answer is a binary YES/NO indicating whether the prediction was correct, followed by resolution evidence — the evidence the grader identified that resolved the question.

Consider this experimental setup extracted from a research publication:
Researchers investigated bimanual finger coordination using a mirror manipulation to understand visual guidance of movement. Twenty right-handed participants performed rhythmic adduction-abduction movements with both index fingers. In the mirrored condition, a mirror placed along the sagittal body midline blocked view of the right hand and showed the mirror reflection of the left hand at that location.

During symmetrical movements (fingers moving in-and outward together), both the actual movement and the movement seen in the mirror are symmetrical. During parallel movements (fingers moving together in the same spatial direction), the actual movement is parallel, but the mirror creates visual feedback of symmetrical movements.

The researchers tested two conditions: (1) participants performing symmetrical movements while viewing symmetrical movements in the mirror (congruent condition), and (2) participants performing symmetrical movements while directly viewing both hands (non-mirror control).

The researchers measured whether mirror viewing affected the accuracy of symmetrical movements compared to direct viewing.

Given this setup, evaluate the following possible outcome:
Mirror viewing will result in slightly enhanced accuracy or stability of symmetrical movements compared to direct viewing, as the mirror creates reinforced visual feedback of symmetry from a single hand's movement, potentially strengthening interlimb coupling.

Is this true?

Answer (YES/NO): YES